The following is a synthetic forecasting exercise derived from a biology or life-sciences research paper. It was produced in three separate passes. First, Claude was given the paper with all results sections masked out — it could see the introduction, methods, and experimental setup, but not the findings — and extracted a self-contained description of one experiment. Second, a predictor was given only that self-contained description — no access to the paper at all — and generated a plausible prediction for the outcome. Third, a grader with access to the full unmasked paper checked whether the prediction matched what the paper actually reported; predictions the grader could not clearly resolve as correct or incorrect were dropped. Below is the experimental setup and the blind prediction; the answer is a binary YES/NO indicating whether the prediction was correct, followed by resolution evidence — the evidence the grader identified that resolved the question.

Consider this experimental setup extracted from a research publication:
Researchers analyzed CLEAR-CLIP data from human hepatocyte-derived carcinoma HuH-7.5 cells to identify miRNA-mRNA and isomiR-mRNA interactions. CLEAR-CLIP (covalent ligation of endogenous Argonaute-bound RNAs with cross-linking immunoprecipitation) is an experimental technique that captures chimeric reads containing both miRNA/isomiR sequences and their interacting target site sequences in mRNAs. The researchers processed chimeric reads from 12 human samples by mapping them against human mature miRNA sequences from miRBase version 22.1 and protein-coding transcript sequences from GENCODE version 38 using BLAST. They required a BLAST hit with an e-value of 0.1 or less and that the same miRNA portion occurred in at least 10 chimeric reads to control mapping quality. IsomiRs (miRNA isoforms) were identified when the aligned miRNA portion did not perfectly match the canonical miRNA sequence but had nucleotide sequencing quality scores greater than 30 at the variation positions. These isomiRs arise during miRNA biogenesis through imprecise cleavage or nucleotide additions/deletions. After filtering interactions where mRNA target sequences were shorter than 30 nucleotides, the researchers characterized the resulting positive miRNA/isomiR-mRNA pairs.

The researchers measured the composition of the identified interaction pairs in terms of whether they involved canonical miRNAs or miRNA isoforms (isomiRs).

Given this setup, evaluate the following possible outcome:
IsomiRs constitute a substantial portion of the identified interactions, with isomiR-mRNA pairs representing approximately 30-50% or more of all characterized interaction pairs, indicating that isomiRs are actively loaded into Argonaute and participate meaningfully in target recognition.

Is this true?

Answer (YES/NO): YES